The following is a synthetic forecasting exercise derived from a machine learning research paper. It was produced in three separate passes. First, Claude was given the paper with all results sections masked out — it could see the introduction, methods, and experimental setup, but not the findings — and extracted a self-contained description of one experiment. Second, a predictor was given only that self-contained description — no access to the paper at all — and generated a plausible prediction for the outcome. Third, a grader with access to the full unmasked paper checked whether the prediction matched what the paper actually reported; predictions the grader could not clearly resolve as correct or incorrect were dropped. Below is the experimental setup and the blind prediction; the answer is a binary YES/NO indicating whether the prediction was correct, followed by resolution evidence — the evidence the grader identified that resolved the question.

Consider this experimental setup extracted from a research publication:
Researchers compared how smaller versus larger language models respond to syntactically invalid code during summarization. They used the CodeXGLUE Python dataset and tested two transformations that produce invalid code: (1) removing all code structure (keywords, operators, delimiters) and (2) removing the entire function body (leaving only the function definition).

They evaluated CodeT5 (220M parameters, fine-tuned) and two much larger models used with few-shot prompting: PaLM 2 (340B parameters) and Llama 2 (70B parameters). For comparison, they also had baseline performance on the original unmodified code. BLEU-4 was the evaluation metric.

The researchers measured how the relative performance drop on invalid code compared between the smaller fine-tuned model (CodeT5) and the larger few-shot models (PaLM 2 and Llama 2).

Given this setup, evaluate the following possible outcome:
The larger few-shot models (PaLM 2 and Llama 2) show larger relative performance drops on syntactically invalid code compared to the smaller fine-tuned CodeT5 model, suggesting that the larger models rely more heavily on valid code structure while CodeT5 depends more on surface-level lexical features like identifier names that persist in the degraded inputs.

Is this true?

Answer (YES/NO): YES